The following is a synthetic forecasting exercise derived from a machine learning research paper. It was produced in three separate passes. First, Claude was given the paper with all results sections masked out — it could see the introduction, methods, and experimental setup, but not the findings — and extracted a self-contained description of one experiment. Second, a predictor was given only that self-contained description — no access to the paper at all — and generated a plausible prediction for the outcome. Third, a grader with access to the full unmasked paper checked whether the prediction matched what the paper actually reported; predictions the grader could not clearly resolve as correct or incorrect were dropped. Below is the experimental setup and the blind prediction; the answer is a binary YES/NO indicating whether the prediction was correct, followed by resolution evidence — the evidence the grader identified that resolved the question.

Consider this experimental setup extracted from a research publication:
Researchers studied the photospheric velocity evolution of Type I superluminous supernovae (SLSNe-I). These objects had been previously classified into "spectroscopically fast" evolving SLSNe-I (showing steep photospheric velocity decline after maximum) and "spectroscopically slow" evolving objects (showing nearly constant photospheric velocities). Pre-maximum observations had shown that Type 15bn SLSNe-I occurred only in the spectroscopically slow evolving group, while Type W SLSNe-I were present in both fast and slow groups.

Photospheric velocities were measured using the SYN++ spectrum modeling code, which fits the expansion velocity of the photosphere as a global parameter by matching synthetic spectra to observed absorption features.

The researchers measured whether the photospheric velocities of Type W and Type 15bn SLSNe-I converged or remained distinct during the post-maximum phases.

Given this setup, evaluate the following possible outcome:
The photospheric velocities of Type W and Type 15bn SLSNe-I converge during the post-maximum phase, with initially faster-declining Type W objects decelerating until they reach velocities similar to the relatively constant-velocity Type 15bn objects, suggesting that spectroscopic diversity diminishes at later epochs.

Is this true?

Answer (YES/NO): YES